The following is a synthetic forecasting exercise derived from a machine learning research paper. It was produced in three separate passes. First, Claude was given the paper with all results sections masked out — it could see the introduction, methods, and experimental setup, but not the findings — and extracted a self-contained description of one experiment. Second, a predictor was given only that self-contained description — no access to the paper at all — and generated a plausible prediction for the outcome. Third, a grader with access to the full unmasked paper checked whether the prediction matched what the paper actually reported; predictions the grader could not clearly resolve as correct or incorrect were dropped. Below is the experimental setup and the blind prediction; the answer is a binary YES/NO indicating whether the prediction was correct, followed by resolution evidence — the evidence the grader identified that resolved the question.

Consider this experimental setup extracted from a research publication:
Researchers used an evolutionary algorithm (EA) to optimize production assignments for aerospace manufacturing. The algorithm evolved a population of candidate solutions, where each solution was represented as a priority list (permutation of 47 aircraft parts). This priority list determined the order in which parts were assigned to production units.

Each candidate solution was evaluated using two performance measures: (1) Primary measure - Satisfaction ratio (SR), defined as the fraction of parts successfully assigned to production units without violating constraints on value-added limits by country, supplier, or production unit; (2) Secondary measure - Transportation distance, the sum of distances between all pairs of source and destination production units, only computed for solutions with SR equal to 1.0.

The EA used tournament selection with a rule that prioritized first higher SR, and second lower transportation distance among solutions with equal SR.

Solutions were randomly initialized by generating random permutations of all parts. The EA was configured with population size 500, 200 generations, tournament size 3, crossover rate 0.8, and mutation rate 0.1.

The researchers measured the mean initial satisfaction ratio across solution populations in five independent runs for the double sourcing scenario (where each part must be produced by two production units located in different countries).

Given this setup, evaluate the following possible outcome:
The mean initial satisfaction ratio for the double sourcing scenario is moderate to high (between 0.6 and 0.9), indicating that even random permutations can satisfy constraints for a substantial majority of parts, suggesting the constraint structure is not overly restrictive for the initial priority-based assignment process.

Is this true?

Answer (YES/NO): NO